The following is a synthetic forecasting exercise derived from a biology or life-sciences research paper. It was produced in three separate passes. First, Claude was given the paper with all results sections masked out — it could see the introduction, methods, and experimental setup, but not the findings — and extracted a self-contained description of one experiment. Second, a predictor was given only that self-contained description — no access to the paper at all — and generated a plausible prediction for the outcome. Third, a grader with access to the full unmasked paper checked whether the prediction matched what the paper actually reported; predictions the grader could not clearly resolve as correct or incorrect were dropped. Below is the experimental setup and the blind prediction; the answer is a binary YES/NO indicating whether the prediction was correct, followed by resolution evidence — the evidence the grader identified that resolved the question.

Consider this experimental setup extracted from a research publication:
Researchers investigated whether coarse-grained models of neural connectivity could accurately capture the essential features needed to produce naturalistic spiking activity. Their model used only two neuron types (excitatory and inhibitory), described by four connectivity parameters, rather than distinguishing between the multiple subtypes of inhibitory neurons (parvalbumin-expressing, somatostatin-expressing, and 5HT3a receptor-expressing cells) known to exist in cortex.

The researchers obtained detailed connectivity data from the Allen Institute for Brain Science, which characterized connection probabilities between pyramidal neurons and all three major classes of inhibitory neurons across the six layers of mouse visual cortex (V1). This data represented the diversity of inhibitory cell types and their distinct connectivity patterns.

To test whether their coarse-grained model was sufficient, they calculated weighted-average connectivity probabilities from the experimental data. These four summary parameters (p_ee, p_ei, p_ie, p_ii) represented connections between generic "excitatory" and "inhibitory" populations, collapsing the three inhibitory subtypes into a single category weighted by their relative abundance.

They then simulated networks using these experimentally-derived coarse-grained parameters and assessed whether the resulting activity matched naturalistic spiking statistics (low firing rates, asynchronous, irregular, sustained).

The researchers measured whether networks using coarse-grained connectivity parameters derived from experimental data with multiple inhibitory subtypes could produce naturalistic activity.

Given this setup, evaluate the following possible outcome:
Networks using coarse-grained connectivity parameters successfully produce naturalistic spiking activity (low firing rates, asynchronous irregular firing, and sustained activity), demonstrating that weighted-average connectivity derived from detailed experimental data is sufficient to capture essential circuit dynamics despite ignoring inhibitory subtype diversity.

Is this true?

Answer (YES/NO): YES